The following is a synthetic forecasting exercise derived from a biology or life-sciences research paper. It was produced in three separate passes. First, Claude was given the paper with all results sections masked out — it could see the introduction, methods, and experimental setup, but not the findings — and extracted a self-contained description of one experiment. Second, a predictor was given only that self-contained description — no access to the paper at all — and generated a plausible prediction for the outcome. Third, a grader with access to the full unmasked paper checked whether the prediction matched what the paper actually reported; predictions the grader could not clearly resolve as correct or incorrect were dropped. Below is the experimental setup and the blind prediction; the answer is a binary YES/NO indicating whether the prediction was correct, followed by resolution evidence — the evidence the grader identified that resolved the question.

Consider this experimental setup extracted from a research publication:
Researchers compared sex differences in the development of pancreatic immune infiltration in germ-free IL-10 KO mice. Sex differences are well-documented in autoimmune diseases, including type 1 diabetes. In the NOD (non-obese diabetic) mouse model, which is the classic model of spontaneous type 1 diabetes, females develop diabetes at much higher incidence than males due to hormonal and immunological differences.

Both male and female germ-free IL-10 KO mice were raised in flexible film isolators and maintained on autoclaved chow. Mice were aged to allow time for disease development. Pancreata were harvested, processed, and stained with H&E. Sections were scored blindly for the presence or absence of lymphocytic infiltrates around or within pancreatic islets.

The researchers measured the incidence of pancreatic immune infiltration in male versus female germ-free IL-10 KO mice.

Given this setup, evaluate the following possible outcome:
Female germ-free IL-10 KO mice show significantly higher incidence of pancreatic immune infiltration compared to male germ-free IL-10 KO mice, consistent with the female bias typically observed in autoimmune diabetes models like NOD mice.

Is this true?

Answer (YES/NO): NO